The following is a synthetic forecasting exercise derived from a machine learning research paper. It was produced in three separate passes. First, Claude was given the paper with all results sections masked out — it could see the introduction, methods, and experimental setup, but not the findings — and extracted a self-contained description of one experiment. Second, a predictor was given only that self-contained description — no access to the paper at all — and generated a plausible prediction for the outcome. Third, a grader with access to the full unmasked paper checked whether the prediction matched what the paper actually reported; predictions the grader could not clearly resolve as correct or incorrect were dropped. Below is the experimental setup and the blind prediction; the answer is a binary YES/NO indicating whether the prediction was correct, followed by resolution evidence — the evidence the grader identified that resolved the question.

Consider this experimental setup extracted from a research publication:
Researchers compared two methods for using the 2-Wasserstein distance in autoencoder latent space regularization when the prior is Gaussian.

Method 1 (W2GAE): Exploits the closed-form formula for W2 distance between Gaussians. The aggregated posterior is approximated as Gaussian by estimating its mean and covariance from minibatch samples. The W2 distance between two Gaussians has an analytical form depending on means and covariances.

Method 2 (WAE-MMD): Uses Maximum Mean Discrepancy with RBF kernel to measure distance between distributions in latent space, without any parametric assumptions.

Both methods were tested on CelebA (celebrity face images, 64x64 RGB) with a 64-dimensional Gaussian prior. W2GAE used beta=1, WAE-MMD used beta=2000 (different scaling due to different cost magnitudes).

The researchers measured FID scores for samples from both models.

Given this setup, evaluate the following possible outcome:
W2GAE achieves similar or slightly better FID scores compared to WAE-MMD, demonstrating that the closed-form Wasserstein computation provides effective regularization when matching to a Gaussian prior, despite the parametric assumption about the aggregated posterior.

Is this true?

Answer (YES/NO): YES